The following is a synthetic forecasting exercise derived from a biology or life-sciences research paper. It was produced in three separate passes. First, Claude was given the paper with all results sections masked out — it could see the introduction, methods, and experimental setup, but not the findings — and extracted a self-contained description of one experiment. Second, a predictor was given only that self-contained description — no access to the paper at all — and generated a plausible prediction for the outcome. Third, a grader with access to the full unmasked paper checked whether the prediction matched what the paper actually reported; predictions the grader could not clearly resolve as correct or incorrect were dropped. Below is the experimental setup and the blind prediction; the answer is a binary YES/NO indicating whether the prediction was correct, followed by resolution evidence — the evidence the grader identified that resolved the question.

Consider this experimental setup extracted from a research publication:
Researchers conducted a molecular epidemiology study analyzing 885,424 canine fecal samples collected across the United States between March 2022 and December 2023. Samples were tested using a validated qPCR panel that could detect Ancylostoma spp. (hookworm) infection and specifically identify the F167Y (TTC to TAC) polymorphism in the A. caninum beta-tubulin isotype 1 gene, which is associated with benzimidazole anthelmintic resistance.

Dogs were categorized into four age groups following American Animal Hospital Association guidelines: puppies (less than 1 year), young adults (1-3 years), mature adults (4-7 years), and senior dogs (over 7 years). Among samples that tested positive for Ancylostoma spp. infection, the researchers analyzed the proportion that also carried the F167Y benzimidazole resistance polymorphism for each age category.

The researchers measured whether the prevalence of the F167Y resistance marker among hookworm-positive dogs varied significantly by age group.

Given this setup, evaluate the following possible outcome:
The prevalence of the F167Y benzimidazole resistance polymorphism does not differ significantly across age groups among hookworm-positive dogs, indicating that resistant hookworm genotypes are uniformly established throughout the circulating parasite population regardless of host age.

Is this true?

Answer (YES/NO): NO